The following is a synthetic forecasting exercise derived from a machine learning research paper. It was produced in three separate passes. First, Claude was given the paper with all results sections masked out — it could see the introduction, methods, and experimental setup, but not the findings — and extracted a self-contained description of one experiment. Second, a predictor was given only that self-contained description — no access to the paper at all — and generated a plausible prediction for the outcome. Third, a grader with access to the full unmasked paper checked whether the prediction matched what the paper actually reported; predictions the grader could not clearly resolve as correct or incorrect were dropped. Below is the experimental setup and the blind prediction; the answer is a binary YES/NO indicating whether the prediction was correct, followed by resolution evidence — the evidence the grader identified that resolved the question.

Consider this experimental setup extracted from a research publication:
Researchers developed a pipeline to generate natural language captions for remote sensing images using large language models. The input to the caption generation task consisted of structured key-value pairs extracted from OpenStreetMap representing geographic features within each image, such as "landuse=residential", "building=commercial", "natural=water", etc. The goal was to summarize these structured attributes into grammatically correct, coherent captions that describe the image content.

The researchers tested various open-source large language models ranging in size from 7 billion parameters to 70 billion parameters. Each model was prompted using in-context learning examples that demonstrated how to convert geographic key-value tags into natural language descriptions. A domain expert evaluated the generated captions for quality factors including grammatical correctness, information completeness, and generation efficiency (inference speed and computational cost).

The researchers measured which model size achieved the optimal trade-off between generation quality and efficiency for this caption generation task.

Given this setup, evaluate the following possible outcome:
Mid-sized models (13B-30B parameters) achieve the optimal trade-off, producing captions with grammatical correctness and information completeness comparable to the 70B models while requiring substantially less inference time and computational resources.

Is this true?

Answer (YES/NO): YES